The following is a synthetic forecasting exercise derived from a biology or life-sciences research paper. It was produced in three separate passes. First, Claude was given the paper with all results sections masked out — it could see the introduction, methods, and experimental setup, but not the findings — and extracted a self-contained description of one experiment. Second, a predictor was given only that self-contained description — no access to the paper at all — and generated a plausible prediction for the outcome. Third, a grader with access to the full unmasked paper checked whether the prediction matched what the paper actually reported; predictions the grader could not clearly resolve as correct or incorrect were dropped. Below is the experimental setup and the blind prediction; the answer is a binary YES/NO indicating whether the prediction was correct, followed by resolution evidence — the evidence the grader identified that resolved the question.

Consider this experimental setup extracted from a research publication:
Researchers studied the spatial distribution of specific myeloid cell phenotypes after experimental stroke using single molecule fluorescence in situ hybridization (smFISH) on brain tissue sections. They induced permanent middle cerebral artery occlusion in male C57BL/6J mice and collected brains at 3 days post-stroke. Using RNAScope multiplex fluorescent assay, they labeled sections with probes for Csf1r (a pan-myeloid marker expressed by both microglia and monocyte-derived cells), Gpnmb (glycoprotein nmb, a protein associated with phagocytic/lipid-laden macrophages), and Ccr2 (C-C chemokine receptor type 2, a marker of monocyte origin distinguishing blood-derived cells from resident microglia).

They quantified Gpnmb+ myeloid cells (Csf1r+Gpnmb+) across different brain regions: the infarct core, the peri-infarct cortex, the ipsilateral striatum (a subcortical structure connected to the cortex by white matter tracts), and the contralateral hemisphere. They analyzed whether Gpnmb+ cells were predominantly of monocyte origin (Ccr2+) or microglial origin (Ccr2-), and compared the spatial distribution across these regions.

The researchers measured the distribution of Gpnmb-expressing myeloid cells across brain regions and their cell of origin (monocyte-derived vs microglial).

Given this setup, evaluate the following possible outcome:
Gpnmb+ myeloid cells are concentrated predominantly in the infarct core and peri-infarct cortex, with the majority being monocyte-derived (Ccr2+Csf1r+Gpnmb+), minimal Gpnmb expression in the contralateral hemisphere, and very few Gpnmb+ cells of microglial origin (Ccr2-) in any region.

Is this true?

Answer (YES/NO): YES